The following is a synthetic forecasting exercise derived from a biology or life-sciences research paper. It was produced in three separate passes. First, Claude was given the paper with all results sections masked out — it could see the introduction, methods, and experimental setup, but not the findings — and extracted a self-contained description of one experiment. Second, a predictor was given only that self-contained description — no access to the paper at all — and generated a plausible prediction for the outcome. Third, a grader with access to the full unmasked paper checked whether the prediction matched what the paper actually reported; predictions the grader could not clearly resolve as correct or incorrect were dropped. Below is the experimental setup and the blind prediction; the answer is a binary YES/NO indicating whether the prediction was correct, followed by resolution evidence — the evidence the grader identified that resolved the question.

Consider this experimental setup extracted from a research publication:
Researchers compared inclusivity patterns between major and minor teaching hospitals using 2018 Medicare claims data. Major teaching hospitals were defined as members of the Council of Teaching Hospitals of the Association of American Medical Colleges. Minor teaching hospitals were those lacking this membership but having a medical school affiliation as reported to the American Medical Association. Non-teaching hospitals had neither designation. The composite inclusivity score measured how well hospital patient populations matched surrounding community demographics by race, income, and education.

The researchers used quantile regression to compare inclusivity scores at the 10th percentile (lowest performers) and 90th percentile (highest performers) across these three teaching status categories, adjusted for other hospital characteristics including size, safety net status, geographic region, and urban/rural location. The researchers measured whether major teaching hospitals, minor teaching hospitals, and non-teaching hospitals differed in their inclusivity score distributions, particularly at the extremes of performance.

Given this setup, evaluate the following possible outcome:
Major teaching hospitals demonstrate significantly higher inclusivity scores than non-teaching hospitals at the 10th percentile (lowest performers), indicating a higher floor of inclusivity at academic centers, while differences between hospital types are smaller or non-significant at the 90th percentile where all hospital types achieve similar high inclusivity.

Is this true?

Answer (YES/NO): NO